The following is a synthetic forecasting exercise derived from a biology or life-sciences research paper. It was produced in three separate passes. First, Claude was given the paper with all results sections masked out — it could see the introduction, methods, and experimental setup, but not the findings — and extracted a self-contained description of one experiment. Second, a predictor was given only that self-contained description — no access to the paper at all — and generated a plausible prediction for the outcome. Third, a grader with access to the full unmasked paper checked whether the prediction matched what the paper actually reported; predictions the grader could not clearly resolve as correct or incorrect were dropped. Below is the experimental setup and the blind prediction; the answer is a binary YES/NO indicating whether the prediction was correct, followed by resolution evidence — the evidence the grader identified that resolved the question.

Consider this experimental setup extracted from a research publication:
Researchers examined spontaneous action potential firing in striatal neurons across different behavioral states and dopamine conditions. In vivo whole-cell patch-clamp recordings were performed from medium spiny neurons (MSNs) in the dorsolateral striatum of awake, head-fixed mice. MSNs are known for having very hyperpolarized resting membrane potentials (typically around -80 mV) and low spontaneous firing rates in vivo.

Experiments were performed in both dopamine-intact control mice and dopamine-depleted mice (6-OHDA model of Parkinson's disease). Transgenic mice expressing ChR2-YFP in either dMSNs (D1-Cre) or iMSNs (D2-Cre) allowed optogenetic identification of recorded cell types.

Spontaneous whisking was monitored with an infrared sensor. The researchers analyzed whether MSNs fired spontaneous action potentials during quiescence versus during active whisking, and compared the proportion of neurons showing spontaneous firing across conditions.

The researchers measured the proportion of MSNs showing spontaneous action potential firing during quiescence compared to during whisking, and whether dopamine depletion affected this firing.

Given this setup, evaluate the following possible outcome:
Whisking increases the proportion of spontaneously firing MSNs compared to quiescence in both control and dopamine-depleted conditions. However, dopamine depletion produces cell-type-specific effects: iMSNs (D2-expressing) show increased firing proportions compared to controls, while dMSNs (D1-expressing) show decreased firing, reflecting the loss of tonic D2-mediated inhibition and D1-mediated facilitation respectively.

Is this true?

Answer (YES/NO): NO